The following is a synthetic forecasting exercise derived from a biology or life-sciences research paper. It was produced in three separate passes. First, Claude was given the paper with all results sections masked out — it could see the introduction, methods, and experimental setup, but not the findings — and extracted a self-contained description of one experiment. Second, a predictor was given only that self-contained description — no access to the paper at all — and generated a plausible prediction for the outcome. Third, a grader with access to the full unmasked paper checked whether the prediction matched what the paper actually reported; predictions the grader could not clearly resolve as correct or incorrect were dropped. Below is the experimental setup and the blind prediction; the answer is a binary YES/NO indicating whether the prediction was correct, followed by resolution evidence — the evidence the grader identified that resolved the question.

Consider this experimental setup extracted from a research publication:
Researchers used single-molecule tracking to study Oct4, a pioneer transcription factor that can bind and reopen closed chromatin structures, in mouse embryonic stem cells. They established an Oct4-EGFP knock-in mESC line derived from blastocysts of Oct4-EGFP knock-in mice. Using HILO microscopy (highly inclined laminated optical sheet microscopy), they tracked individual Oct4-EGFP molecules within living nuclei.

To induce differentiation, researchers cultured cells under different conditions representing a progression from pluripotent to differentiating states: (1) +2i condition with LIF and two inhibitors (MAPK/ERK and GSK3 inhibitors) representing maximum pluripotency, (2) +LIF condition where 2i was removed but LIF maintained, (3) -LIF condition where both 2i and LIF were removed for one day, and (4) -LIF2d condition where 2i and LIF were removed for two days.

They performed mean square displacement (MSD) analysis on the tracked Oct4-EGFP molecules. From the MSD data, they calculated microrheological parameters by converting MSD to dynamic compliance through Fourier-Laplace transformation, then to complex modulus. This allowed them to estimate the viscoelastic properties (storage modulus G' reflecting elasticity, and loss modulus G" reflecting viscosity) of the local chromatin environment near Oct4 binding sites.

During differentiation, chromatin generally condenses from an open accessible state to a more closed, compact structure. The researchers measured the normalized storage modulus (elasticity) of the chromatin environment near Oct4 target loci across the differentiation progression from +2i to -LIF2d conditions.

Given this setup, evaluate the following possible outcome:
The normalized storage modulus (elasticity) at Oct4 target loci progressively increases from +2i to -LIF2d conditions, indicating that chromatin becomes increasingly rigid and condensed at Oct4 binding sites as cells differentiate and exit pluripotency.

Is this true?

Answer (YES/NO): NO